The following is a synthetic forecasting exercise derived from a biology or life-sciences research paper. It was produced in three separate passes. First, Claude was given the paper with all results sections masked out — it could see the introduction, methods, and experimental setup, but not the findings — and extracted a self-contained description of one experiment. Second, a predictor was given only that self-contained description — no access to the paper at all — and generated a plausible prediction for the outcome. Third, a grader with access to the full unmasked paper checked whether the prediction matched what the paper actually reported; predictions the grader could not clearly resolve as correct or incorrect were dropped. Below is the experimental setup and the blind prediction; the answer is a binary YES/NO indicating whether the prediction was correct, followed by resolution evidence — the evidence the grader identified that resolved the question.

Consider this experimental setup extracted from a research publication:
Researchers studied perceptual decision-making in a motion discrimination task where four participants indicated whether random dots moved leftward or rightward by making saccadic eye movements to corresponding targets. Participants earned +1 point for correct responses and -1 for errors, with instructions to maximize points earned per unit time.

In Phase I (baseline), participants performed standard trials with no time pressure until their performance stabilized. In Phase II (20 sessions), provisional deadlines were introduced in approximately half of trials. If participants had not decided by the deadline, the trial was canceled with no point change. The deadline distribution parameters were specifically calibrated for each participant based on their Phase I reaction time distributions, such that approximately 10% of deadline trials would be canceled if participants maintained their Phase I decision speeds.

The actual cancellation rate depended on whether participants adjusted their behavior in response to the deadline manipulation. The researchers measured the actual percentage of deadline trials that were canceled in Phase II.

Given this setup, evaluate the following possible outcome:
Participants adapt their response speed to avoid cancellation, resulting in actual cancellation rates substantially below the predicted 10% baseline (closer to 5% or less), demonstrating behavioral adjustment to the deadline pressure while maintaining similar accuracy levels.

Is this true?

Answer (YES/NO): NO